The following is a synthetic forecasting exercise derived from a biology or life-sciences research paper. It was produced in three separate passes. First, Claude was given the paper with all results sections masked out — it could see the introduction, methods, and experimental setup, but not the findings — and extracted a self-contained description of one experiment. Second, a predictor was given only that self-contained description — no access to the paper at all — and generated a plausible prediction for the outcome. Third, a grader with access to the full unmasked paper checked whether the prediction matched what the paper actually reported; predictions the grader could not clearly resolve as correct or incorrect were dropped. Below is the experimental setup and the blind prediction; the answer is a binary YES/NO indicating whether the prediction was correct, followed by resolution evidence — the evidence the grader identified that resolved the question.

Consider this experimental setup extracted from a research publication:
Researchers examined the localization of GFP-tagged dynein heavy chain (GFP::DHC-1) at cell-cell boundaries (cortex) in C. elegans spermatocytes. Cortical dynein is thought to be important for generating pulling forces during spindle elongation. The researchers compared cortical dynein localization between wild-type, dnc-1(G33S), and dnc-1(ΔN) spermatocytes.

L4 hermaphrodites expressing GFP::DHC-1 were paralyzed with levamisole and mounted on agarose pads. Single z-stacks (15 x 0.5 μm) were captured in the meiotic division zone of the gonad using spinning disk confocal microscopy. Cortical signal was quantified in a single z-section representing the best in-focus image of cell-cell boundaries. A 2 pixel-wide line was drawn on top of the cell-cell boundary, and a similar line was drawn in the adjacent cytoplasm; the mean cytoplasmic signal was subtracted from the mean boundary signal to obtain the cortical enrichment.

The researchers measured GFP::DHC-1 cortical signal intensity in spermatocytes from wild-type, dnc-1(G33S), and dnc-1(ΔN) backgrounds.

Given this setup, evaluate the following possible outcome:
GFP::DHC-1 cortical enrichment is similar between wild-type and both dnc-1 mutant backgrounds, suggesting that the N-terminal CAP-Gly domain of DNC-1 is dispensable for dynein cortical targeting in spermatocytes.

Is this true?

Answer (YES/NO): NO